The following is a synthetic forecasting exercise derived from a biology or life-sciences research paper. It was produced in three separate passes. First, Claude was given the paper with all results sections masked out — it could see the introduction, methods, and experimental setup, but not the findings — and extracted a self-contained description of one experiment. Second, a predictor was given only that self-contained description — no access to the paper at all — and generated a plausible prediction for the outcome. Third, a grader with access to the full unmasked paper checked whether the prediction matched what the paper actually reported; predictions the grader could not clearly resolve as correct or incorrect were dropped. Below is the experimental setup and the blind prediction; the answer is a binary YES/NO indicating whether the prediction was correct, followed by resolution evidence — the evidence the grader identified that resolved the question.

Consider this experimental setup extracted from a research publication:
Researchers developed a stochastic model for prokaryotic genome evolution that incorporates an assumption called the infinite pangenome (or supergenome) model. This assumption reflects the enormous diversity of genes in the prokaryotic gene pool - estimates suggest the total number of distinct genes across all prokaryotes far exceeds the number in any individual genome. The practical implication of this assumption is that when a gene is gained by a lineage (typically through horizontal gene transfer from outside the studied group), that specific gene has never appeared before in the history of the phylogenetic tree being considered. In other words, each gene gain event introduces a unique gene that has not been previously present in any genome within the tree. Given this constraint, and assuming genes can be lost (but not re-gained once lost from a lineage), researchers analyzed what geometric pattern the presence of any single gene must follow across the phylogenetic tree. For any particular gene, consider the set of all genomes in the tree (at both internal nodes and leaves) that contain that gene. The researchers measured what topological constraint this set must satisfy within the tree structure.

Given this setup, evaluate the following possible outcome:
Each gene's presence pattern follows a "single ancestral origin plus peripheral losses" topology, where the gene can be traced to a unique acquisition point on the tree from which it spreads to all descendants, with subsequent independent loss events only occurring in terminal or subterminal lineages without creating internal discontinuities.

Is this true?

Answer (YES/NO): NO